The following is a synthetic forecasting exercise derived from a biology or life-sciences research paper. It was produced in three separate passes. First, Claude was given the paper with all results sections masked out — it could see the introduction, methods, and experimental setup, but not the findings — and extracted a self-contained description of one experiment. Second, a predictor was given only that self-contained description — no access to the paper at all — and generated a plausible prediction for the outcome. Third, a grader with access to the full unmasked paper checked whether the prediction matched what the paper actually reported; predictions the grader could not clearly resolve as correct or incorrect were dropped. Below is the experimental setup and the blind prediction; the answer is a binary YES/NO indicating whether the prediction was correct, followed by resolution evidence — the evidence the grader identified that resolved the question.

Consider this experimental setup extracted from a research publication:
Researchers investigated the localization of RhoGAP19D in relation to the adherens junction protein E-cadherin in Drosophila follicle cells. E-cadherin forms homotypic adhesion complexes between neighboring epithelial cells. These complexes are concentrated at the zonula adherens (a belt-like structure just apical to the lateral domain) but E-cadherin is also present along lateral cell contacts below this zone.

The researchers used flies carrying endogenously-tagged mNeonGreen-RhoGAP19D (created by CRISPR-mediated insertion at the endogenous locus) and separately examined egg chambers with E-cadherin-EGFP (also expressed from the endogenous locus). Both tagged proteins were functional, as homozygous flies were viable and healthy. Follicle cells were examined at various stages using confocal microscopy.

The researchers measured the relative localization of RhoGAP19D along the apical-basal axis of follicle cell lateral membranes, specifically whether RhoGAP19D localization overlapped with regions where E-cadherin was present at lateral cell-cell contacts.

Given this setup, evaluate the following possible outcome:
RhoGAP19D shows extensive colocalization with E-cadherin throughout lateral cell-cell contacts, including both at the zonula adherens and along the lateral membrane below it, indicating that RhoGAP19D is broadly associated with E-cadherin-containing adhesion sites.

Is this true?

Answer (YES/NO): NO